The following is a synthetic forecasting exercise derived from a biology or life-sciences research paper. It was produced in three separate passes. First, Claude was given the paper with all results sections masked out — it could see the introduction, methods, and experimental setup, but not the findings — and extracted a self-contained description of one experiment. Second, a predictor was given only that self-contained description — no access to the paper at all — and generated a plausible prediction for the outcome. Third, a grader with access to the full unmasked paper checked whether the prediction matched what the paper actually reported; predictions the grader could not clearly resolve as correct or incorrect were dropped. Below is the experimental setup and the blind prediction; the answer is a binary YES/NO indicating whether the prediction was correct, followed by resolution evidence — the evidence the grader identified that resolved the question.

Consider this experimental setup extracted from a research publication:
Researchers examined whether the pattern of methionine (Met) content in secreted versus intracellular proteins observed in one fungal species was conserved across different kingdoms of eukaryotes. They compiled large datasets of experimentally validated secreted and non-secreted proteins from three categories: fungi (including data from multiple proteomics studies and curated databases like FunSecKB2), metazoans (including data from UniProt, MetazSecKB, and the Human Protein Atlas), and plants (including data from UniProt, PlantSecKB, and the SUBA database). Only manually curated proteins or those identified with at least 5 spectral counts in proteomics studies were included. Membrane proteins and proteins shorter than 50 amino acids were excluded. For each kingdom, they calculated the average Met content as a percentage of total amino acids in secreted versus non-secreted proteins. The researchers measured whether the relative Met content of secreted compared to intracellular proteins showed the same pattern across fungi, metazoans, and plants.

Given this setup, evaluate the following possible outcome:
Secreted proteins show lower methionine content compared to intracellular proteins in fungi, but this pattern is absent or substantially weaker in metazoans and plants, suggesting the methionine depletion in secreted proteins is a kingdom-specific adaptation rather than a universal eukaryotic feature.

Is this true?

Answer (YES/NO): YES